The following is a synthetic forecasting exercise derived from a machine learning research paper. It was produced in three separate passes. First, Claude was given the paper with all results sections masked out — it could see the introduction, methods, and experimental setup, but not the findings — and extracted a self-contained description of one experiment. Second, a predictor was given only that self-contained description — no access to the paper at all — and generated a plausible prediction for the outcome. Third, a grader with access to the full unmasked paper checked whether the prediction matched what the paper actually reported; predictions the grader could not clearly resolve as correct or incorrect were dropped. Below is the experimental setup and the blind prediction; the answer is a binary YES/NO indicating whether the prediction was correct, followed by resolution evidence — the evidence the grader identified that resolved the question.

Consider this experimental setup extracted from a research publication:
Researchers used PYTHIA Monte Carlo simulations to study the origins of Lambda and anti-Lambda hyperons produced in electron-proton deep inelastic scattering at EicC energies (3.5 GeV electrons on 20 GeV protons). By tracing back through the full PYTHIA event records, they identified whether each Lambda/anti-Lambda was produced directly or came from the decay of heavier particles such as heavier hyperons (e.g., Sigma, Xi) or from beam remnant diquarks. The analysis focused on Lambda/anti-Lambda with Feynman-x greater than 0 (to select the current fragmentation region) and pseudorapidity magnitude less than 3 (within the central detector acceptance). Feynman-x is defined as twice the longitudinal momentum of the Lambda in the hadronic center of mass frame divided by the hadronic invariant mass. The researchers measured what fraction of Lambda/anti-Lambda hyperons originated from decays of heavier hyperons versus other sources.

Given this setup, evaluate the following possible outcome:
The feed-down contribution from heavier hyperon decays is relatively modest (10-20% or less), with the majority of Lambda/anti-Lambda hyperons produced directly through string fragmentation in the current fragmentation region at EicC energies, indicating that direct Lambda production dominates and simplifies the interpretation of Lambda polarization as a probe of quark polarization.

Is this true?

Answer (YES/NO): NO